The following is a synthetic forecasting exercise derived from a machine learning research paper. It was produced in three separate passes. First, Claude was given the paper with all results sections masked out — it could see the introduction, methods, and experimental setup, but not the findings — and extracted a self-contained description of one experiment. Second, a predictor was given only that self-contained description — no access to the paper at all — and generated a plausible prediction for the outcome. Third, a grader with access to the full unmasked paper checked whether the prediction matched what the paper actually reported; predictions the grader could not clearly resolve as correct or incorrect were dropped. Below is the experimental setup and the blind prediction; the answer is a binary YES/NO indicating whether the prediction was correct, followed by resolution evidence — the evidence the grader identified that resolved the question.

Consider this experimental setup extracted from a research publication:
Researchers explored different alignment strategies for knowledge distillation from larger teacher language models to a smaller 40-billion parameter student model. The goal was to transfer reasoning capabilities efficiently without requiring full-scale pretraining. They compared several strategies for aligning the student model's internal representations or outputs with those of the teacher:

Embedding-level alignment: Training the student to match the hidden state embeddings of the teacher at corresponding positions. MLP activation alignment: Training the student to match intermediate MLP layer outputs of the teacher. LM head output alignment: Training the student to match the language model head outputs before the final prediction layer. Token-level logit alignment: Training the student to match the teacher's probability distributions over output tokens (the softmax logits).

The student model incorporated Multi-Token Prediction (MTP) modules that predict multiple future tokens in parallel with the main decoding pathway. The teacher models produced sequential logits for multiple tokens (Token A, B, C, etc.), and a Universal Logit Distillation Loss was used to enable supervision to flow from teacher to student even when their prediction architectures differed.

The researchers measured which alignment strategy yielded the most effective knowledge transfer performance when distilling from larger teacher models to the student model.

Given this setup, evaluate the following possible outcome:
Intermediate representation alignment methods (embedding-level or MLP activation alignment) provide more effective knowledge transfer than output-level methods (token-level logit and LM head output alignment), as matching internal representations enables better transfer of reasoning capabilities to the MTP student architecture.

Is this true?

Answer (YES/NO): NO